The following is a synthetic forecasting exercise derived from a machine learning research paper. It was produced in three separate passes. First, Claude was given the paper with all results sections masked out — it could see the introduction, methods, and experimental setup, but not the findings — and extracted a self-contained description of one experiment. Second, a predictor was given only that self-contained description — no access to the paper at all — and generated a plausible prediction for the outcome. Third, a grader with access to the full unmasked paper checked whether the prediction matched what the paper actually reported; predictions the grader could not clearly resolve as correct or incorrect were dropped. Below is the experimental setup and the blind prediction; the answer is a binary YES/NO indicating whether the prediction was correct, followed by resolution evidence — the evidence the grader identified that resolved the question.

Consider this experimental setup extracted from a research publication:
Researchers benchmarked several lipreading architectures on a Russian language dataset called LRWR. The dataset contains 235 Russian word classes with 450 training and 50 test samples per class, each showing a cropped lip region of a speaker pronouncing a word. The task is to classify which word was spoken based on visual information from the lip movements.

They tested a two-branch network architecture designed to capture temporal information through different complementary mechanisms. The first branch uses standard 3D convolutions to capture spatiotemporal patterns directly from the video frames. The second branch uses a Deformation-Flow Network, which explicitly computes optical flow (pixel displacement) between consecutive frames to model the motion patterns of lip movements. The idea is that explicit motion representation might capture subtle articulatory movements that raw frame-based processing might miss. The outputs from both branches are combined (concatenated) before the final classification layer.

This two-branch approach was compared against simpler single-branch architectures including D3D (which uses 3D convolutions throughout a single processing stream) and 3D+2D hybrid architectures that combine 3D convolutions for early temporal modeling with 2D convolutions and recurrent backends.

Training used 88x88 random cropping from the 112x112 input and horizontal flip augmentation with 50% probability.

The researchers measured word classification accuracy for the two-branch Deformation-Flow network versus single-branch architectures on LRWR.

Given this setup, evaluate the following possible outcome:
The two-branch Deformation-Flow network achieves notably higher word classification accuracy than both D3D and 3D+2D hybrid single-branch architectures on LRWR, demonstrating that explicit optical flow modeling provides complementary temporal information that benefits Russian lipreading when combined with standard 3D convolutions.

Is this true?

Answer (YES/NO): NO